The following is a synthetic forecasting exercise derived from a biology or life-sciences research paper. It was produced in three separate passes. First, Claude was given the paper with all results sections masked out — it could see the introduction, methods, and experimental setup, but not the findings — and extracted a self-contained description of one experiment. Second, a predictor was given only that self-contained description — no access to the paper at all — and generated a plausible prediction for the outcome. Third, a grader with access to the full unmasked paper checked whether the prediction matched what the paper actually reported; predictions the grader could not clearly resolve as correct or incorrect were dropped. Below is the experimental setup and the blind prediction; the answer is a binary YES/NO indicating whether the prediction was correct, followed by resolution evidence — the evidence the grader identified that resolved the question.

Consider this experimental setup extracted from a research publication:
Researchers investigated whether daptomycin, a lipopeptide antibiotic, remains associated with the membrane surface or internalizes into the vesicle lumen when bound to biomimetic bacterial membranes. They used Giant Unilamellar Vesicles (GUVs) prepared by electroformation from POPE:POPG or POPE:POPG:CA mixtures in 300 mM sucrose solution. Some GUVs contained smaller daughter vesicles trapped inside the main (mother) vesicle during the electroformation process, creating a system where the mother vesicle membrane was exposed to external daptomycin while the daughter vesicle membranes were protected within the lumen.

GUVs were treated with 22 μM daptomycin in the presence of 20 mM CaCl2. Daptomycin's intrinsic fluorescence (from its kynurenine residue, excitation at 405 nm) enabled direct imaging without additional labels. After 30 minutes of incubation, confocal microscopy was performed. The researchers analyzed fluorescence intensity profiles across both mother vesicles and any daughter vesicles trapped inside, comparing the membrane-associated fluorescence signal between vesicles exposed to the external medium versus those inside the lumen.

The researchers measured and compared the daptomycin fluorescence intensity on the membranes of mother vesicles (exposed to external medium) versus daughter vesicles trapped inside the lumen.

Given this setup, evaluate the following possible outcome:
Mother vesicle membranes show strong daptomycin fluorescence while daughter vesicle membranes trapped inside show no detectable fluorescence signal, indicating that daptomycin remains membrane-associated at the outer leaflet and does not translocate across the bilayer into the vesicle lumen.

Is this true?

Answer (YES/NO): YES